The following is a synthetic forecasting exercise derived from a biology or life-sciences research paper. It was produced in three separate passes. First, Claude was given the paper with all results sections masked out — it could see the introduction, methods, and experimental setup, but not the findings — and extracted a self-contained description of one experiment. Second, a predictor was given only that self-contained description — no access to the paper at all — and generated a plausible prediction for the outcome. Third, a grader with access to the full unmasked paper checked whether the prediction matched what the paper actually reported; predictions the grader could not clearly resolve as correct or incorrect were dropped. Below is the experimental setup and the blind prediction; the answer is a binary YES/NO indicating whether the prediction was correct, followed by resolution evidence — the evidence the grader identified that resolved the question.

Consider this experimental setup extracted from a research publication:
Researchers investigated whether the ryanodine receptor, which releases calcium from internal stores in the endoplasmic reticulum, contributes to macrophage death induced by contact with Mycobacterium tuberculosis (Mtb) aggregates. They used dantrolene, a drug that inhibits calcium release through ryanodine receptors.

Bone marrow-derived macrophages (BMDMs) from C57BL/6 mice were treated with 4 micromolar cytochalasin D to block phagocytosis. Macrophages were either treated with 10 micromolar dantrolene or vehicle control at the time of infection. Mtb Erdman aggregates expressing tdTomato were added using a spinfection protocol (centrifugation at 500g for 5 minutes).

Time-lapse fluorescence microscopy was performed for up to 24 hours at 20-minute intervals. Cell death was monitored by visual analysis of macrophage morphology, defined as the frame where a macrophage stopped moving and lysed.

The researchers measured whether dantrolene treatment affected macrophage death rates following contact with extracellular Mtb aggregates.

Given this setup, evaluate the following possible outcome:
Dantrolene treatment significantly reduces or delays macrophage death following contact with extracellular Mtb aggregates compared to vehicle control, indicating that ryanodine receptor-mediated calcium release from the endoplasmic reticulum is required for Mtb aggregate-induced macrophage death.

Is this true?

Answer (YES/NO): NO